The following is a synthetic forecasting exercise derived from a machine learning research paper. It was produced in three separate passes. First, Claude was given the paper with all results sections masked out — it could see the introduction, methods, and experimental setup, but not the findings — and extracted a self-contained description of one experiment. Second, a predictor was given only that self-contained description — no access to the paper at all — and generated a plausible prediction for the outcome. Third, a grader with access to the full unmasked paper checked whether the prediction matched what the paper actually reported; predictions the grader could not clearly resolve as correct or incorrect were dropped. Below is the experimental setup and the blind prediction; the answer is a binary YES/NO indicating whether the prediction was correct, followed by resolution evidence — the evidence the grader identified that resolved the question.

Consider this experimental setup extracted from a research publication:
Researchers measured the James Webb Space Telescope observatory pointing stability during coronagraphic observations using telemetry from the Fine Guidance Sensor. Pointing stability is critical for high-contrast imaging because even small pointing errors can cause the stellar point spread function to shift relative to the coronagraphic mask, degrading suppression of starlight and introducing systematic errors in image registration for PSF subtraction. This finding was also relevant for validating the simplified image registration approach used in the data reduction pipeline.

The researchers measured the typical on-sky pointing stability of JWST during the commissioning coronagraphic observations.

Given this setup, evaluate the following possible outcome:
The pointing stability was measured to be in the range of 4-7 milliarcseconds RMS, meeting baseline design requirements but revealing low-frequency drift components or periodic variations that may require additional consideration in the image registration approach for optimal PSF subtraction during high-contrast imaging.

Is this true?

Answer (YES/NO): NO